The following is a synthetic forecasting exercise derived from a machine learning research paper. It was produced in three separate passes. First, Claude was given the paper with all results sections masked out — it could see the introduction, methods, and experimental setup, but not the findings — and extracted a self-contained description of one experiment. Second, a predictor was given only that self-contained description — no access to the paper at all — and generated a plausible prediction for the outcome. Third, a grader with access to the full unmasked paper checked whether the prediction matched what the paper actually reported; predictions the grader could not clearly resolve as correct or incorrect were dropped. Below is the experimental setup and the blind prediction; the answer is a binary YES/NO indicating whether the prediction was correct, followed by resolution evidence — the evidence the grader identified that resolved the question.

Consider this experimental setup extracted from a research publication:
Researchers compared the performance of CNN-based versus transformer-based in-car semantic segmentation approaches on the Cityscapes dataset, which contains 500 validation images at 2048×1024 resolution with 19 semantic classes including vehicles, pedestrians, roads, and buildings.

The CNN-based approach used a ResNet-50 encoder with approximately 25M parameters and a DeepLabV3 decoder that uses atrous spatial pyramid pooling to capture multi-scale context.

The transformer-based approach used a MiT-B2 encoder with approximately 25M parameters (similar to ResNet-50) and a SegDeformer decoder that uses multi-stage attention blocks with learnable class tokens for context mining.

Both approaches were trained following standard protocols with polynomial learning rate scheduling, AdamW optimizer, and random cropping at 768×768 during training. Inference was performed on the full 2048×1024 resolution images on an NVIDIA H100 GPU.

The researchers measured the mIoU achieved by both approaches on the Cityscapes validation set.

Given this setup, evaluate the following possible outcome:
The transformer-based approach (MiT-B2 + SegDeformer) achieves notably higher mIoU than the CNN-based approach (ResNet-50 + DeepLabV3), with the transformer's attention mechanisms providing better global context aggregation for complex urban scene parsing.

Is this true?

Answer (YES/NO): YES